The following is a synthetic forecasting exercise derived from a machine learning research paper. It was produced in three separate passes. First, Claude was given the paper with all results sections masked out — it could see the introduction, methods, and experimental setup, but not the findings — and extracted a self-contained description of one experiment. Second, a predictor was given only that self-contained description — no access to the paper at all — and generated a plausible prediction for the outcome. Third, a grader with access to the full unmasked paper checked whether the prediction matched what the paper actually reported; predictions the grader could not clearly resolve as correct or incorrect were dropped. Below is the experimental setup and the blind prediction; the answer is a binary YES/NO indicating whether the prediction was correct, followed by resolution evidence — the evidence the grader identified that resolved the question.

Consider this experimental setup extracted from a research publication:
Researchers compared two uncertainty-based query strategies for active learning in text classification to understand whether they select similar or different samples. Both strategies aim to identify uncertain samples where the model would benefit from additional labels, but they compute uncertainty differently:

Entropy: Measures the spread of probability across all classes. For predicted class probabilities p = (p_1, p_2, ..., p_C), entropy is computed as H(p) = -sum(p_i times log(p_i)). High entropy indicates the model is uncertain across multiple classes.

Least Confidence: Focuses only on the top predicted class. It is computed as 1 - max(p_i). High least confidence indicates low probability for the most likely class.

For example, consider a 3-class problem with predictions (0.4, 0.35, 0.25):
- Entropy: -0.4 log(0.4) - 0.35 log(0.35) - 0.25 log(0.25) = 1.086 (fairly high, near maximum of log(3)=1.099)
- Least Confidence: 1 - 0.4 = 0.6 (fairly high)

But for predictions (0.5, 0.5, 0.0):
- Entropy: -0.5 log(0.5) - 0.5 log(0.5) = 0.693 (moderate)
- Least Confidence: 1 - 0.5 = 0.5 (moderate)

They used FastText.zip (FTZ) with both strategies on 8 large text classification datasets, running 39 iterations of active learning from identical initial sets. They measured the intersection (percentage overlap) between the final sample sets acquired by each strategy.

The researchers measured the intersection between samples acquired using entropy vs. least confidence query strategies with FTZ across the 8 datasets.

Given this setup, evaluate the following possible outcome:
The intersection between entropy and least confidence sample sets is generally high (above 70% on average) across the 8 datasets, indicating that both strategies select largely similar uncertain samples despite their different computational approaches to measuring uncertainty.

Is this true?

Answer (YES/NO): YES